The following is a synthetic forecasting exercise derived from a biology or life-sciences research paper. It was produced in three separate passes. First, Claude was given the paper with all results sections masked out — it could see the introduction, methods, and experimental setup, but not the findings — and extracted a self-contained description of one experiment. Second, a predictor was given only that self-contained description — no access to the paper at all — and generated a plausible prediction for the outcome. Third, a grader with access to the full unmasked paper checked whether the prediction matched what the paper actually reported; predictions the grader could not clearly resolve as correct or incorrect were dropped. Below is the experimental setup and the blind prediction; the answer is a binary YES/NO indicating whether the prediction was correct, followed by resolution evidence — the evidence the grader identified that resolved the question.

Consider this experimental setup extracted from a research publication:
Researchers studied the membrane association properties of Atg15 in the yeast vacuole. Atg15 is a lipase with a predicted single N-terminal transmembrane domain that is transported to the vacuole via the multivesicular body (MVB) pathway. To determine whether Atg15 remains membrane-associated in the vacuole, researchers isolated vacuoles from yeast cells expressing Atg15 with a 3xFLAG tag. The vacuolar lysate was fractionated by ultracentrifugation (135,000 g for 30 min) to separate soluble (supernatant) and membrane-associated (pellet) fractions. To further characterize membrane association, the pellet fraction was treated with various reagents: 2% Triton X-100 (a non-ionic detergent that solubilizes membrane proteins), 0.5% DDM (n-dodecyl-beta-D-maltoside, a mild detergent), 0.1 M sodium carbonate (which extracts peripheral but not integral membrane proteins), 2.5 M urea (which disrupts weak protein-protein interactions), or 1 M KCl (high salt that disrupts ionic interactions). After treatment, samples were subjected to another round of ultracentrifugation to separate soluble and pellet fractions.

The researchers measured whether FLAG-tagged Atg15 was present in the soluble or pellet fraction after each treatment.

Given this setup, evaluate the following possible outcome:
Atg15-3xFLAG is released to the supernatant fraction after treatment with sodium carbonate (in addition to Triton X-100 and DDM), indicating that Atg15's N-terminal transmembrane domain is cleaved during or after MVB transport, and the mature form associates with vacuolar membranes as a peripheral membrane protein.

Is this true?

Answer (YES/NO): NO